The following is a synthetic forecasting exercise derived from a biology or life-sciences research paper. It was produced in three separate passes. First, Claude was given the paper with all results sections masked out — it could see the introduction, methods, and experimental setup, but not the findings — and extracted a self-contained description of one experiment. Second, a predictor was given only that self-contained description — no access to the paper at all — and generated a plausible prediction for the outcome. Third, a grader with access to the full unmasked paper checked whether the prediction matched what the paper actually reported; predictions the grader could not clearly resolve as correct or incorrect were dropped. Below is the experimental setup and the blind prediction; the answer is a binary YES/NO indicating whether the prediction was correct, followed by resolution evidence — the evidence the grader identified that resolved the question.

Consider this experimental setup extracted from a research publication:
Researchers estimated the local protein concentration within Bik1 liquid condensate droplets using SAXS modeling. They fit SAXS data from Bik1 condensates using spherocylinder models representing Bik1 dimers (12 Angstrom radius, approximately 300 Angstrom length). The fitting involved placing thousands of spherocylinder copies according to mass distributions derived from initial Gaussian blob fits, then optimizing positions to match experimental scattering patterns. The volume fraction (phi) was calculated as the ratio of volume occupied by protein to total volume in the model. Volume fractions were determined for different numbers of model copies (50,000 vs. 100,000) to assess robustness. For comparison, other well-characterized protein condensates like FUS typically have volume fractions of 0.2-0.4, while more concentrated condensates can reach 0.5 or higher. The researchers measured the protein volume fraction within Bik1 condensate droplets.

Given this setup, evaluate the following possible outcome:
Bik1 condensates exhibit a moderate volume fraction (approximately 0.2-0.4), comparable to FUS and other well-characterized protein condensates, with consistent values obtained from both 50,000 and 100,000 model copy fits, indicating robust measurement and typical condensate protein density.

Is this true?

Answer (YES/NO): NO